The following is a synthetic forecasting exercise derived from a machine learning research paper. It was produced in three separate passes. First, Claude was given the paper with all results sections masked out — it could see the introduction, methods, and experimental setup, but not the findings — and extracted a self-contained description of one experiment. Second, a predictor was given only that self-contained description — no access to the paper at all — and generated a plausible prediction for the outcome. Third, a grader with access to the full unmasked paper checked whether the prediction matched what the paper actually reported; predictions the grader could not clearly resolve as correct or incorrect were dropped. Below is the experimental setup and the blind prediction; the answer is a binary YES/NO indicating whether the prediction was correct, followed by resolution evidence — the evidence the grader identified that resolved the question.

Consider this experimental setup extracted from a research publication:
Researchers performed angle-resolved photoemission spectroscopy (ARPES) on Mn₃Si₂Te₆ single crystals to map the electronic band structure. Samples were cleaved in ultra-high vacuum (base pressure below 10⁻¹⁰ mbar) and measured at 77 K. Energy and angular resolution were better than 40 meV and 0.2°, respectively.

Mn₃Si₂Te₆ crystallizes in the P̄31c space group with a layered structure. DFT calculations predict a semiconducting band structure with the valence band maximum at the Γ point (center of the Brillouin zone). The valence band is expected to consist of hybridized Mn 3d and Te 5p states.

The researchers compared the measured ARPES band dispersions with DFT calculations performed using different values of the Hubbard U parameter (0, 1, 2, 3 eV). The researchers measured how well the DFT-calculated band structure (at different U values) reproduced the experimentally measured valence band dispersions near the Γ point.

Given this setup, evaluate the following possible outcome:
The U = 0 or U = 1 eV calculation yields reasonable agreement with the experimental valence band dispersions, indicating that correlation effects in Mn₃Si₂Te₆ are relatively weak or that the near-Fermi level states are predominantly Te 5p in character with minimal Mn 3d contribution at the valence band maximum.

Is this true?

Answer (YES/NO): NO